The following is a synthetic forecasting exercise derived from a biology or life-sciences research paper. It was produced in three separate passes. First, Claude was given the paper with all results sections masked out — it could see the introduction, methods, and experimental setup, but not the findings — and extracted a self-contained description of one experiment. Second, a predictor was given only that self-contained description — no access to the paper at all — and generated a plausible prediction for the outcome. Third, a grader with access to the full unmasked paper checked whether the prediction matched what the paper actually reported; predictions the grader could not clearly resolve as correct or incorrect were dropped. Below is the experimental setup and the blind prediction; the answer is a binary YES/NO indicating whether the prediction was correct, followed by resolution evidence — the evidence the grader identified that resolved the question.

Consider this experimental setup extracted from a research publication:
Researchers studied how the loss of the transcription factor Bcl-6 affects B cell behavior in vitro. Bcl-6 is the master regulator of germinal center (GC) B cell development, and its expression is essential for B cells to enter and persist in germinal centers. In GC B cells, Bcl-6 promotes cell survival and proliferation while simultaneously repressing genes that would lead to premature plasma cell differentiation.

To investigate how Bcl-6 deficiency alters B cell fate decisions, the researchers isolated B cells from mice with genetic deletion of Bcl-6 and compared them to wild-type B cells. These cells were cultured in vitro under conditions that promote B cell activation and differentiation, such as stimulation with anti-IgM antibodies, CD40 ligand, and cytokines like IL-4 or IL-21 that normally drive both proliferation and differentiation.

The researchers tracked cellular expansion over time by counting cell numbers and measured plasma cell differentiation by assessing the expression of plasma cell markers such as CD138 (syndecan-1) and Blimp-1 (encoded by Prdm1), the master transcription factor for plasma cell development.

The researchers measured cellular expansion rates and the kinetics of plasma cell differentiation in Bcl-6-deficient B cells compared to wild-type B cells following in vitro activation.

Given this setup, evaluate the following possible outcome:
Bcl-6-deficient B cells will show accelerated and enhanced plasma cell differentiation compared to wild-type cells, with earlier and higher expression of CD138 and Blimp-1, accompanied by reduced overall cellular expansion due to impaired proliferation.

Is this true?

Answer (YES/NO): YES